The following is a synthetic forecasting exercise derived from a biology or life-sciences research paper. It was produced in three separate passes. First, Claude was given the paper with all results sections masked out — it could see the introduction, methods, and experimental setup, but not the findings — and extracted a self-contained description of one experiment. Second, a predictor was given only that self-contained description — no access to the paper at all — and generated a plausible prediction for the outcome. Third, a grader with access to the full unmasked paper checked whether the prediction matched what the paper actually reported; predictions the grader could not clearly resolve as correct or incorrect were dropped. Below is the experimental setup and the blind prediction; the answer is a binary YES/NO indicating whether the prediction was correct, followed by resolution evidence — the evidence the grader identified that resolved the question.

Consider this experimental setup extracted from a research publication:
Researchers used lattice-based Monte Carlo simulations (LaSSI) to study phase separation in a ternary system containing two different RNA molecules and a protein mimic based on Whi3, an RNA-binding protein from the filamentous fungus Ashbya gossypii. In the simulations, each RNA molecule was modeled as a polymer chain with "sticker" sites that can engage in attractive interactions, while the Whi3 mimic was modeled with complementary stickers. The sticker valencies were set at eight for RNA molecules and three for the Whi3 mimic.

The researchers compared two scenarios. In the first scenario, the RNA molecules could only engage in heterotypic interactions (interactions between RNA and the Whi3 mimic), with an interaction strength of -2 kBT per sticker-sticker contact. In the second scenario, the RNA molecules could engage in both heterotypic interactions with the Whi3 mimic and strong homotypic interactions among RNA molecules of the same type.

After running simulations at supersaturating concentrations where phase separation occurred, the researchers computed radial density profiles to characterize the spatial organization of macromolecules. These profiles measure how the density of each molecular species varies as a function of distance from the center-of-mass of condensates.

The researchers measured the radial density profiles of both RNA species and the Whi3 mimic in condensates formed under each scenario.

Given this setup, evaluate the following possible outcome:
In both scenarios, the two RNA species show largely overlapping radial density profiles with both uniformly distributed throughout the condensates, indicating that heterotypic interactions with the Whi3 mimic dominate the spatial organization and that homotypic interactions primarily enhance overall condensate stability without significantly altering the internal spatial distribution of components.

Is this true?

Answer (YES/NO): NO